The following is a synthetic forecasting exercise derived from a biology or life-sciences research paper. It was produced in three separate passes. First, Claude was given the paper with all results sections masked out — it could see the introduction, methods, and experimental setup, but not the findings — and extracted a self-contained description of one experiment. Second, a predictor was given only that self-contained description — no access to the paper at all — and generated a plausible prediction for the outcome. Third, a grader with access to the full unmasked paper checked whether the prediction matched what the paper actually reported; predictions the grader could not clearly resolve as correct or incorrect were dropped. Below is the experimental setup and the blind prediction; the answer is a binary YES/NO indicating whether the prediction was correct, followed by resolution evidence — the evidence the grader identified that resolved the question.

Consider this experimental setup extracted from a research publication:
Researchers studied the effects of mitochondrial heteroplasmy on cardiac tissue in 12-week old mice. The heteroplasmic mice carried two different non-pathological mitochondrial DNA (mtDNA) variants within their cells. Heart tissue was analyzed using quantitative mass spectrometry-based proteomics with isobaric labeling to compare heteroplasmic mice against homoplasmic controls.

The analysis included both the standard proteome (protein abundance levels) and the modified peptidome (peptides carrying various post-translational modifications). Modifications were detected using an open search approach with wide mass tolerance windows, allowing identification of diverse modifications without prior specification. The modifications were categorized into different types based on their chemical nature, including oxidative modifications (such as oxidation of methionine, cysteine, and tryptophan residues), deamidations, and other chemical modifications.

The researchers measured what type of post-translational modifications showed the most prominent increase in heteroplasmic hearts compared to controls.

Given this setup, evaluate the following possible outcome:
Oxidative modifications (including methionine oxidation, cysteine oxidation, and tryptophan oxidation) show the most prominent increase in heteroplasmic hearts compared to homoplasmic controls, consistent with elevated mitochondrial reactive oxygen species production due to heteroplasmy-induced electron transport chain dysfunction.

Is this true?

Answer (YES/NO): YES